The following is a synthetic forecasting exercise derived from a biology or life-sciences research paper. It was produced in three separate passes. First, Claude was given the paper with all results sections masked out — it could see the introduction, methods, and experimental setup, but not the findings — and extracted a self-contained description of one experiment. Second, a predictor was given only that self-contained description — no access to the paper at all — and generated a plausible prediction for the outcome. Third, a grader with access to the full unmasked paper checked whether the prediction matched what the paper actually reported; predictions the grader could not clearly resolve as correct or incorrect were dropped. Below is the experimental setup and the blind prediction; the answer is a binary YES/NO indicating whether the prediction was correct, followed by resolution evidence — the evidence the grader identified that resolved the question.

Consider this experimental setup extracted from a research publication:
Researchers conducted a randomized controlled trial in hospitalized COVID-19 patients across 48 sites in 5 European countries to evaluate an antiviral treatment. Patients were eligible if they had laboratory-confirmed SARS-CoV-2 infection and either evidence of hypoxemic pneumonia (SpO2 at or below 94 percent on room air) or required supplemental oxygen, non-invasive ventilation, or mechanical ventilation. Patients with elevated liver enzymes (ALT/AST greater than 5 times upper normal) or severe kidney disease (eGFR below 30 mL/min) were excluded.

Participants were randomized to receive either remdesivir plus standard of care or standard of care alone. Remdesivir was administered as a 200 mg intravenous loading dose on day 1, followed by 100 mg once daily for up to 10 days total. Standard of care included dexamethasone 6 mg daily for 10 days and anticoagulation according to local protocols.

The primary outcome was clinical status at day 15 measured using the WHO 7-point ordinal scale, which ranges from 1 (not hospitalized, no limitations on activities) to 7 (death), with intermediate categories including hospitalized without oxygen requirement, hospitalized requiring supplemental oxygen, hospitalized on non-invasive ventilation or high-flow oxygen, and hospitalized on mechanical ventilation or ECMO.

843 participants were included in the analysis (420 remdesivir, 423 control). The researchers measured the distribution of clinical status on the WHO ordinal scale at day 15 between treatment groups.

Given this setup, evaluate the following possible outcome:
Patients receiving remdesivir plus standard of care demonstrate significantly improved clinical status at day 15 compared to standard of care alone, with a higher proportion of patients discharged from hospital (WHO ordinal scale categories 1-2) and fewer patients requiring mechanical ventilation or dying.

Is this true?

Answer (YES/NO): NO